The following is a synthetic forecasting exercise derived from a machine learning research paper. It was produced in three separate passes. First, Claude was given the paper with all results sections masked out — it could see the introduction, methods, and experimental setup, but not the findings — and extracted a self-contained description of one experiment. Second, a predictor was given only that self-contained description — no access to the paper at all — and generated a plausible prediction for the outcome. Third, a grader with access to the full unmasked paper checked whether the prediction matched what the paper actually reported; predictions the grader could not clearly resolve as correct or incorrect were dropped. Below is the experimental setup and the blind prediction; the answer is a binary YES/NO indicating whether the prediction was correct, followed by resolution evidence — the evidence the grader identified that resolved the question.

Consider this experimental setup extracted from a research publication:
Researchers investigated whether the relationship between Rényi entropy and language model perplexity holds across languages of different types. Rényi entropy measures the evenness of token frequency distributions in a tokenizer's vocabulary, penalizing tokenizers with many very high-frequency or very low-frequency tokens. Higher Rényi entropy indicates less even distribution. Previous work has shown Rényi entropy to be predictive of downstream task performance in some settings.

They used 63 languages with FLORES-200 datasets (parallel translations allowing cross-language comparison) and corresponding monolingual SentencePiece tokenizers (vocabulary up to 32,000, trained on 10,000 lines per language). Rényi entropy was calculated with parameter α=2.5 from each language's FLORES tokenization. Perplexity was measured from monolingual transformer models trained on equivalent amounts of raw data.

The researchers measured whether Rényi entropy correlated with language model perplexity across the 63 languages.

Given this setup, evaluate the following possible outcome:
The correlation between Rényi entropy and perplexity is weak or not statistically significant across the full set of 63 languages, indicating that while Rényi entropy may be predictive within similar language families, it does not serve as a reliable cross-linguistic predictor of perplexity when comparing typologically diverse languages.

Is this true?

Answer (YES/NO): YES